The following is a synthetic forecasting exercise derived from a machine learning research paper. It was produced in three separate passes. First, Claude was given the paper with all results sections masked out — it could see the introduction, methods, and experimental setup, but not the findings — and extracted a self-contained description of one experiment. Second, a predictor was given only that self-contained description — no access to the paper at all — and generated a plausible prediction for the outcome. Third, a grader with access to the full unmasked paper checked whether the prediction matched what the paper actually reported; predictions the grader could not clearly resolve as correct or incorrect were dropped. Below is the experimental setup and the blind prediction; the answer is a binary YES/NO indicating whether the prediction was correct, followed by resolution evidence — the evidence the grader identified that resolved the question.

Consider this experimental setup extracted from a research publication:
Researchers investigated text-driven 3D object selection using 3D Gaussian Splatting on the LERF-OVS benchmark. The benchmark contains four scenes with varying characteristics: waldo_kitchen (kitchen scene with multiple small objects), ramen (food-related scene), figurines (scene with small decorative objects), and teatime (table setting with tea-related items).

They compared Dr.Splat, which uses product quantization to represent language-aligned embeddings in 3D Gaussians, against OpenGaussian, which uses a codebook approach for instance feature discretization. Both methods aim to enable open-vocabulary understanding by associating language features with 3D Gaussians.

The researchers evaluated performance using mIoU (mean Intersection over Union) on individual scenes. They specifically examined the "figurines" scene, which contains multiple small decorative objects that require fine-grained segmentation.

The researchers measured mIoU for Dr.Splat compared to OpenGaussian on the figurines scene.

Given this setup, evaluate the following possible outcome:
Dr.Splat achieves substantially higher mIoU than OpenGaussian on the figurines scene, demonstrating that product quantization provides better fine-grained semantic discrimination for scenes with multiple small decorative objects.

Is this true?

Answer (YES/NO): YES